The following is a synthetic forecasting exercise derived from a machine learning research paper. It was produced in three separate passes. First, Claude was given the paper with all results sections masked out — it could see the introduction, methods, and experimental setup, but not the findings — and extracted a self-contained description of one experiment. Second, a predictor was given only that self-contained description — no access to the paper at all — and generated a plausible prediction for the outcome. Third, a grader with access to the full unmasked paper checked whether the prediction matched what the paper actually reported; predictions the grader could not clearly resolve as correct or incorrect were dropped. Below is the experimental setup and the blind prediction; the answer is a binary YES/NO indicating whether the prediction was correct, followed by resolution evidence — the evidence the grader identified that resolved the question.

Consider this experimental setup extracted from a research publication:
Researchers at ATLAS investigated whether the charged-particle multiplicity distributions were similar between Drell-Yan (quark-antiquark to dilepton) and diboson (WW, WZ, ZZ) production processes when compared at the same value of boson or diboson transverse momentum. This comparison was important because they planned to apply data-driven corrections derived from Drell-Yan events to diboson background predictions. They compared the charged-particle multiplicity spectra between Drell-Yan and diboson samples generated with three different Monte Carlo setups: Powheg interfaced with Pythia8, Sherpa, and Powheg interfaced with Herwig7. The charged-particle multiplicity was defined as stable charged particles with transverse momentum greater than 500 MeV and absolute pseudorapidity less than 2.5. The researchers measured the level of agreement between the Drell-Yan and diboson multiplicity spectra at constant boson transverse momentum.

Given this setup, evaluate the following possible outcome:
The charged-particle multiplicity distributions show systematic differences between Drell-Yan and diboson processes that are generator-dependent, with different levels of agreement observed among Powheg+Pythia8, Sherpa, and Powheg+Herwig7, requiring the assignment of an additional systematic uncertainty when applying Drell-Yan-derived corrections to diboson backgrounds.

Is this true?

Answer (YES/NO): NO